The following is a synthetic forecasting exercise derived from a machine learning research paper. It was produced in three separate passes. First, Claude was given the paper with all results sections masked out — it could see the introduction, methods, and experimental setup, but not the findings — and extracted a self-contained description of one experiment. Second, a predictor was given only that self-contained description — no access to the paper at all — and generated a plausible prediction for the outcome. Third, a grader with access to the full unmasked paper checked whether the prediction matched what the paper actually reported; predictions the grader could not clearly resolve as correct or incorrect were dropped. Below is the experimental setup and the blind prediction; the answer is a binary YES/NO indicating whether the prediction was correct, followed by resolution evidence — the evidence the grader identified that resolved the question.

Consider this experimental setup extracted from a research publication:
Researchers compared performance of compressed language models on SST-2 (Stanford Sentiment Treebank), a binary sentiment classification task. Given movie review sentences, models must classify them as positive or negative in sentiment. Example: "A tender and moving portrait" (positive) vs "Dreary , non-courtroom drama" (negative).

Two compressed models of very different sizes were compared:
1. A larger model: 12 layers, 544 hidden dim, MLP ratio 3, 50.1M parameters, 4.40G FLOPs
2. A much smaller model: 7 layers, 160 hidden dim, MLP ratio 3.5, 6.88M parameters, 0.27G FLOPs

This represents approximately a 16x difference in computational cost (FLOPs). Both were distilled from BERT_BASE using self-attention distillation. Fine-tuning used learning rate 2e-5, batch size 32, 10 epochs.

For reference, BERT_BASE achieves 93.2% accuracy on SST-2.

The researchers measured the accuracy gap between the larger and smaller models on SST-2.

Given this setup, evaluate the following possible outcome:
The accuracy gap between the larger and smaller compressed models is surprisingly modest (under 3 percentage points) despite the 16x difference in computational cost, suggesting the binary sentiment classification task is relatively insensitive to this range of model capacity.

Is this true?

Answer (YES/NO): NO